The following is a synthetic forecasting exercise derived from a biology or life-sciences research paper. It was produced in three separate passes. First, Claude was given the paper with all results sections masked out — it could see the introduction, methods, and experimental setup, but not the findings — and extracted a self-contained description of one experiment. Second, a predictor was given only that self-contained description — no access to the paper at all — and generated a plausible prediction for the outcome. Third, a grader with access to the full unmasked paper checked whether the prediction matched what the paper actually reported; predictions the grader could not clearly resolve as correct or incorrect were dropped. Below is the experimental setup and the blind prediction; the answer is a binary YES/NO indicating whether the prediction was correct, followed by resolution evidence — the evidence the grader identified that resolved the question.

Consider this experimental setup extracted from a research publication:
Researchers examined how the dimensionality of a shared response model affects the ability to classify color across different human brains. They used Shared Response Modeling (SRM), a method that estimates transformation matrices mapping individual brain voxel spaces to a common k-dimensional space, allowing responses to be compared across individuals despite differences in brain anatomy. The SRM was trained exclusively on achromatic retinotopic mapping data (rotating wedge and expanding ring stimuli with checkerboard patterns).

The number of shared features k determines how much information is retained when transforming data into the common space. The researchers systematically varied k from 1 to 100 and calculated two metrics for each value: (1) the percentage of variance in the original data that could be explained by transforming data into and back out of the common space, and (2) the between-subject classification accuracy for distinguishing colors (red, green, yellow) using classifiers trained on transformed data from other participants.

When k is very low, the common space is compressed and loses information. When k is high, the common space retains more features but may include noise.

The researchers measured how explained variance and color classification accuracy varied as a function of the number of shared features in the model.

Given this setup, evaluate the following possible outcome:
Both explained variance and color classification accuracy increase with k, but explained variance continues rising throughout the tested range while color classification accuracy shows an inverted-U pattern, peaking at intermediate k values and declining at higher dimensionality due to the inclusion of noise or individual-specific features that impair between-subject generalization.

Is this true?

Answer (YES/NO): YES